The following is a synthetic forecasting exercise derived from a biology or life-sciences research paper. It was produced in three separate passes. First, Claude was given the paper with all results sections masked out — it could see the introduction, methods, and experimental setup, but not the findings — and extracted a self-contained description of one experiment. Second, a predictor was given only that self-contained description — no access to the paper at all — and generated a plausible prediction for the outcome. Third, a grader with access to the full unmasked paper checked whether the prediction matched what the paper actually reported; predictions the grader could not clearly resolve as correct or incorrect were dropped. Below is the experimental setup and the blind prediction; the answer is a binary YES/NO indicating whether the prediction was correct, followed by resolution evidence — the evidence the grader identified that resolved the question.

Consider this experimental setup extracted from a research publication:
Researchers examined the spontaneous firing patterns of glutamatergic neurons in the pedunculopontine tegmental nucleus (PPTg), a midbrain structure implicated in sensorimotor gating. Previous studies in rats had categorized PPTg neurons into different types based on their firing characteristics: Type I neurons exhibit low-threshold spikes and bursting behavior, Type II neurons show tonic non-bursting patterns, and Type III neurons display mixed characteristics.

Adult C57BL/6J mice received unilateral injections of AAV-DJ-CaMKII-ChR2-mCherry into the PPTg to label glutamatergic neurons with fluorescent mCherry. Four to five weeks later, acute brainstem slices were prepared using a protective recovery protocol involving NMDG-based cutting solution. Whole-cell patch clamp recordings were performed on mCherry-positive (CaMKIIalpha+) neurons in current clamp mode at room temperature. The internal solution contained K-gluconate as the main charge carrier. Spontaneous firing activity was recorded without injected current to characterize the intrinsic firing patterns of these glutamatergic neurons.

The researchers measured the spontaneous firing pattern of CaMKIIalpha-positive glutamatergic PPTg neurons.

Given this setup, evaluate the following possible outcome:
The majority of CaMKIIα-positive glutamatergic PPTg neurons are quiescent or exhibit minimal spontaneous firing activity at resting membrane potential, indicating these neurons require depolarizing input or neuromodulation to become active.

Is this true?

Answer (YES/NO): NO